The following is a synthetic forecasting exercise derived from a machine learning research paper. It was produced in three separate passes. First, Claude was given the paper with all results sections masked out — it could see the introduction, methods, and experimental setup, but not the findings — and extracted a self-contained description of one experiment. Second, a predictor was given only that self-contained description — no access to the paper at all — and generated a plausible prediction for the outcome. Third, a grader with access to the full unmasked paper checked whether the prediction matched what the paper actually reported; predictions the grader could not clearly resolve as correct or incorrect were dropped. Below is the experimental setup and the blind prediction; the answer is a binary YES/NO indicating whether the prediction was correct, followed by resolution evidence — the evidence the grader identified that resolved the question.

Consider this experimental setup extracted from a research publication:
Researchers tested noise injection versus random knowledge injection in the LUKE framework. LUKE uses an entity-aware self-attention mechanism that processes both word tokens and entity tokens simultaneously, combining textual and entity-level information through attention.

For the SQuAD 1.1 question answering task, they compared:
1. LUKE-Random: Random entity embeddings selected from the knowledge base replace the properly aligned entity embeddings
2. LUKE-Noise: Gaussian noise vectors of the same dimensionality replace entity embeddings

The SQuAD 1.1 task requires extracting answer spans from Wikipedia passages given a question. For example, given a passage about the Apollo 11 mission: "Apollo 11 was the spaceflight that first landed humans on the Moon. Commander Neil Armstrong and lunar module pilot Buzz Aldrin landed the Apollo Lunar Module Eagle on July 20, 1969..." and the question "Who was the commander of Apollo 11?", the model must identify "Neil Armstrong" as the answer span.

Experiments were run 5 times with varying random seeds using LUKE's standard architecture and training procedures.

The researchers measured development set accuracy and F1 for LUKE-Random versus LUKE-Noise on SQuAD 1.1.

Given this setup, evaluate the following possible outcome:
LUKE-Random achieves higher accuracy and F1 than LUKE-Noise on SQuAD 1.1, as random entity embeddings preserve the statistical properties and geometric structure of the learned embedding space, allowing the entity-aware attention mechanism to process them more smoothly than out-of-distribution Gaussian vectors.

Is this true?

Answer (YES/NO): YES